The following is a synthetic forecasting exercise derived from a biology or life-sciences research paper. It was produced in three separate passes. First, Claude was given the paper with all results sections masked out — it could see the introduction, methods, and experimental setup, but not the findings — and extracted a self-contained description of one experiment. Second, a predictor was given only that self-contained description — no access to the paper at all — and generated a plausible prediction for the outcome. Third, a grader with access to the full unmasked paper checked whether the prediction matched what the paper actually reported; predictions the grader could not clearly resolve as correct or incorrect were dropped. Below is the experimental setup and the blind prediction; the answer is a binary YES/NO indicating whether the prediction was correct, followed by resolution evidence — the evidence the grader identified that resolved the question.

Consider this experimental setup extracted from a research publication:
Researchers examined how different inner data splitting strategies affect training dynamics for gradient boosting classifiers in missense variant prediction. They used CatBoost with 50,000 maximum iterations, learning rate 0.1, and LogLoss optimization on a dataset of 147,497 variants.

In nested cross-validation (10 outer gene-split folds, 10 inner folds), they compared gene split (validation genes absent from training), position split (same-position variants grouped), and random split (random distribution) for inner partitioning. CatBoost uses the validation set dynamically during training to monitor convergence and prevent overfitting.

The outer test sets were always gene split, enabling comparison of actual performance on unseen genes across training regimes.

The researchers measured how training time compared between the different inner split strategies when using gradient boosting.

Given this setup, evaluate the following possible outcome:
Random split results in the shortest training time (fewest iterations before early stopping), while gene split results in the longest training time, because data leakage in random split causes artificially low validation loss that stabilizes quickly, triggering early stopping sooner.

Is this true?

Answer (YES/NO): NO